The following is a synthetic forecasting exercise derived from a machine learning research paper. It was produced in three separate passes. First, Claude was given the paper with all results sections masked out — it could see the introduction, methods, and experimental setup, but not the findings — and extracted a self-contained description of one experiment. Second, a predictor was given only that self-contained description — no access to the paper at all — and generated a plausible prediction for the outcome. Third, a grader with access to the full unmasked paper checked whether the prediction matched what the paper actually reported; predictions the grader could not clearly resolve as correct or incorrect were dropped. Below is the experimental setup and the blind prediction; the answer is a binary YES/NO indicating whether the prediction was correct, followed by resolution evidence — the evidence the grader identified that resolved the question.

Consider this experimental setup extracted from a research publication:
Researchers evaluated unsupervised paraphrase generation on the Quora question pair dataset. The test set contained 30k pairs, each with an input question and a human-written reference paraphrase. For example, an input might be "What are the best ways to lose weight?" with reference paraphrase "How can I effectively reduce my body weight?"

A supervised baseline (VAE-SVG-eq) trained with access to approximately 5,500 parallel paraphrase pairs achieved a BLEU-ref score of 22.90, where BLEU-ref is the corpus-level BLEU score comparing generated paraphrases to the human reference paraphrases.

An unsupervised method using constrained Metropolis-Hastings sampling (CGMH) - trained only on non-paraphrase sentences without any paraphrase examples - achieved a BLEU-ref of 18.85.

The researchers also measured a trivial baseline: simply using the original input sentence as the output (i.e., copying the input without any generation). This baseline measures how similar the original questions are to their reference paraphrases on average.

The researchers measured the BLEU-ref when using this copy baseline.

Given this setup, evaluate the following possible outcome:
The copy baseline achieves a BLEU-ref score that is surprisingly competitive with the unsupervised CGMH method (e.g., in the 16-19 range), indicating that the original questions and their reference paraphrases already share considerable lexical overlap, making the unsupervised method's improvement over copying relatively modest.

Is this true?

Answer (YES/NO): NO